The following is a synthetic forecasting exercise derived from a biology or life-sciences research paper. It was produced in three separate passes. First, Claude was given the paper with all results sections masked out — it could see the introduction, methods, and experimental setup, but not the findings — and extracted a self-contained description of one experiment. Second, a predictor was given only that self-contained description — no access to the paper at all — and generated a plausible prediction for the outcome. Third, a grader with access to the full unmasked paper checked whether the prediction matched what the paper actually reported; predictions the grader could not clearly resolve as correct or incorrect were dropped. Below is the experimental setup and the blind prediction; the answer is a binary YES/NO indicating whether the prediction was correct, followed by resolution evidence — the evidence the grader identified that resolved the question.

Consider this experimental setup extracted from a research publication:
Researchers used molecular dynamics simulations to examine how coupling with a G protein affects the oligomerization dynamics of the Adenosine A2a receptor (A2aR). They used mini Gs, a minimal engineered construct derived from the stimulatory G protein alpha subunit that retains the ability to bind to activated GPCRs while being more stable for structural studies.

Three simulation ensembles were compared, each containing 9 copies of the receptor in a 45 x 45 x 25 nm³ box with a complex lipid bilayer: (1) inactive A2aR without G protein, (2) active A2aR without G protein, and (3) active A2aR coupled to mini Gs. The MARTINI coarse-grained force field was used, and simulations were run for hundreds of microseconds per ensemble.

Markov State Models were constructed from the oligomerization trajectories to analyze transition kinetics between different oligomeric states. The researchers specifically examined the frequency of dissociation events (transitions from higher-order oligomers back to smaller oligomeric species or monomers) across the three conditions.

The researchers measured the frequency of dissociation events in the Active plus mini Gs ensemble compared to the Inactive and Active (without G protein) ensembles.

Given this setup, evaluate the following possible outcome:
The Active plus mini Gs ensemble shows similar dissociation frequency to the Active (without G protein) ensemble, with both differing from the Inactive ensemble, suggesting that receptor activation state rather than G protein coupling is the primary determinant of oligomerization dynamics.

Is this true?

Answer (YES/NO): NO